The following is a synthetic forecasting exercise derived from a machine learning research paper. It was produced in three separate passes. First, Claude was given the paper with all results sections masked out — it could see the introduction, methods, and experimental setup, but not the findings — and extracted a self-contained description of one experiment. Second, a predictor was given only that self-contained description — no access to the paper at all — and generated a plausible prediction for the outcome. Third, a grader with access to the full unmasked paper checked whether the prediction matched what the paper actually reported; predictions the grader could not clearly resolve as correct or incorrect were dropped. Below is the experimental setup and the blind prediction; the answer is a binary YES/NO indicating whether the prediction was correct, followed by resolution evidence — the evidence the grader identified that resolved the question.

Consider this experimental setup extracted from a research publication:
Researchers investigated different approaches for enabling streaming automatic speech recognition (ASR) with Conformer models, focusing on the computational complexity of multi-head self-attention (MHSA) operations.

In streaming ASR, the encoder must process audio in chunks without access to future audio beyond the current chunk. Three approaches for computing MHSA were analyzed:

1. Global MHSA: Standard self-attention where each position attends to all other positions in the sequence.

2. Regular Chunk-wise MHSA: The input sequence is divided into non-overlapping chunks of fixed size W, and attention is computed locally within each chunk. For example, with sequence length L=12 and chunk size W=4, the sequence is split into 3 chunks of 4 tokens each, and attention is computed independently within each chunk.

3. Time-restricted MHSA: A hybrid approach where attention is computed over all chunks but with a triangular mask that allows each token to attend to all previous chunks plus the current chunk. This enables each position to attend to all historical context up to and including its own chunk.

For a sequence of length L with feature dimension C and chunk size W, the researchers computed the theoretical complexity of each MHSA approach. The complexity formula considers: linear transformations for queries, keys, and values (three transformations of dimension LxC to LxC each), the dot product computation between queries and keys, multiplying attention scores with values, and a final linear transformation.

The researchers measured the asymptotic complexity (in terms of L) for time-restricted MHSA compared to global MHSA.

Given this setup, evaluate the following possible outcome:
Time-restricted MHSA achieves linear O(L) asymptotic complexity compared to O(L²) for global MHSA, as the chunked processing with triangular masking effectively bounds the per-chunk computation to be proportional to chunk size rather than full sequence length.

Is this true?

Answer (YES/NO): NO